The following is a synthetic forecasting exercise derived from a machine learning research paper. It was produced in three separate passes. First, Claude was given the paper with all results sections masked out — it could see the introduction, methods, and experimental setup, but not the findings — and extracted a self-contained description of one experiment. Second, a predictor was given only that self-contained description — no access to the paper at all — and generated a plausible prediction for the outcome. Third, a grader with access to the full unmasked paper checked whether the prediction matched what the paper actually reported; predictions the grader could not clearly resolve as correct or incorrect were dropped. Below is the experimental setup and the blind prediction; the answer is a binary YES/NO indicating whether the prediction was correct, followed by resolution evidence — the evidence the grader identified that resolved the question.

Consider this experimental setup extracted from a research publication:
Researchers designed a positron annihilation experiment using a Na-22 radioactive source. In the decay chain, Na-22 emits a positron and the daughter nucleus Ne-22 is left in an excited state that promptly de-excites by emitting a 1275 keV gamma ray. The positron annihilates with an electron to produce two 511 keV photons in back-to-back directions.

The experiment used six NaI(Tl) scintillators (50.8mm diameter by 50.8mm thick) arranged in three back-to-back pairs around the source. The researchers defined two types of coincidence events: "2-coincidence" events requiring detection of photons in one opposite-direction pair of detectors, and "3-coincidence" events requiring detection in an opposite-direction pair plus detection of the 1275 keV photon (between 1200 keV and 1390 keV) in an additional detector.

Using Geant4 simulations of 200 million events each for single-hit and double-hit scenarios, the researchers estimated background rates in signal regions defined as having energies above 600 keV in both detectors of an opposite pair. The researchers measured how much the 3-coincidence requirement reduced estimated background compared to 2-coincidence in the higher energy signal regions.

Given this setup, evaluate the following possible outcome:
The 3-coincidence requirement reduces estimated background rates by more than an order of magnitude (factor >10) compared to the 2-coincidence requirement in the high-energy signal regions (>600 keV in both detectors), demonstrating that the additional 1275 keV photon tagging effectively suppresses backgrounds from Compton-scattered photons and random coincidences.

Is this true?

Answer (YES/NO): YES